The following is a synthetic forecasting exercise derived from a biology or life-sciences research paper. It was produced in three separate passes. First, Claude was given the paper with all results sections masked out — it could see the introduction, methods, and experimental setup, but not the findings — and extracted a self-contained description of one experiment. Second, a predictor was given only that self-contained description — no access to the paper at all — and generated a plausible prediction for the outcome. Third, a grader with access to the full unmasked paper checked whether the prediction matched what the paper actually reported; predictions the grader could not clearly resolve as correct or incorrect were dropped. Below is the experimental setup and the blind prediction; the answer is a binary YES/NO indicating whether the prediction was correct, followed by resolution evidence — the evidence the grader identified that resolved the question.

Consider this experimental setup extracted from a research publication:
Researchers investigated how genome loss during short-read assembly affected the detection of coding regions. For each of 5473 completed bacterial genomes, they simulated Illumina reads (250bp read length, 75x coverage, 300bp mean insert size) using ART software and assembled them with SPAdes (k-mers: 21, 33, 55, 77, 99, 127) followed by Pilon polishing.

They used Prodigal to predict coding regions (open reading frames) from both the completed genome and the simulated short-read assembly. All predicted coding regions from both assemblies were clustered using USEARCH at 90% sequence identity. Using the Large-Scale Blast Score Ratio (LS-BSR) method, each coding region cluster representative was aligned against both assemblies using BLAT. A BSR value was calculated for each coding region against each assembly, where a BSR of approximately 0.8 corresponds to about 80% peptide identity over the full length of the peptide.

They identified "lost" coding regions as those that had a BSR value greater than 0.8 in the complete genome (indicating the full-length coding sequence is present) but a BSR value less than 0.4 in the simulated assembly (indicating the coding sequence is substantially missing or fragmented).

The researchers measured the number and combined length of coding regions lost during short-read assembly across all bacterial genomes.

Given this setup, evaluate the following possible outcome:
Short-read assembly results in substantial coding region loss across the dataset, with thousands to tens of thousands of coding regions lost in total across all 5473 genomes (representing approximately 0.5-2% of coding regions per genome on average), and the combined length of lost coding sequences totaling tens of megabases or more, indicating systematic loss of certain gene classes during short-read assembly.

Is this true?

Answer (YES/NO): NO